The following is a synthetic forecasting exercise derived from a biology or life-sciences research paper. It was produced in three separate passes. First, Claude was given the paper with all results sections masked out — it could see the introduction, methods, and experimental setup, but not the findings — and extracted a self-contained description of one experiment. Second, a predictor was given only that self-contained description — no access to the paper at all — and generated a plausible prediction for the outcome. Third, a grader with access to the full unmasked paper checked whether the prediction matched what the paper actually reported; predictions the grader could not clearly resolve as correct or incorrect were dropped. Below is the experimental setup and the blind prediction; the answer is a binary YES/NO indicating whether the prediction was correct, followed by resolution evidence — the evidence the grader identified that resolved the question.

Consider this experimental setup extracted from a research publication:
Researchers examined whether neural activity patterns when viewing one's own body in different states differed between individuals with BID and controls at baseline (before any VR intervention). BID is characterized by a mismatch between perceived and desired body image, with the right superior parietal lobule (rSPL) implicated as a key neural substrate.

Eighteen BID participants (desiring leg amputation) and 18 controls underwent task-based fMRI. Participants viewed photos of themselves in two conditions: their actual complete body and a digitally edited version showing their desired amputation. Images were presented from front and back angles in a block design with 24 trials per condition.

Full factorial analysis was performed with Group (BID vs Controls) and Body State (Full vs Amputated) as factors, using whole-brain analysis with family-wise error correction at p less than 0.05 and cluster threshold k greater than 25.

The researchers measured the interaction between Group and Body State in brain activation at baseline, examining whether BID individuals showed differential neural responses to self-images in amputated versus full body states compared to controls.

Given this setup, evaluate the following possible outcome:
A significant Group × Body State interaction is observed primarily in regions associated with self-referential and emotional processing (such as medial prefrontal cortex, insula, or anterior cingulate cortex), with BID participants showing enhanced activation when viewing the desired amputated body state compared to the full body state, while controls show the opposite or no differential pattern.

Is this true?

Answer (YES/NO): NO